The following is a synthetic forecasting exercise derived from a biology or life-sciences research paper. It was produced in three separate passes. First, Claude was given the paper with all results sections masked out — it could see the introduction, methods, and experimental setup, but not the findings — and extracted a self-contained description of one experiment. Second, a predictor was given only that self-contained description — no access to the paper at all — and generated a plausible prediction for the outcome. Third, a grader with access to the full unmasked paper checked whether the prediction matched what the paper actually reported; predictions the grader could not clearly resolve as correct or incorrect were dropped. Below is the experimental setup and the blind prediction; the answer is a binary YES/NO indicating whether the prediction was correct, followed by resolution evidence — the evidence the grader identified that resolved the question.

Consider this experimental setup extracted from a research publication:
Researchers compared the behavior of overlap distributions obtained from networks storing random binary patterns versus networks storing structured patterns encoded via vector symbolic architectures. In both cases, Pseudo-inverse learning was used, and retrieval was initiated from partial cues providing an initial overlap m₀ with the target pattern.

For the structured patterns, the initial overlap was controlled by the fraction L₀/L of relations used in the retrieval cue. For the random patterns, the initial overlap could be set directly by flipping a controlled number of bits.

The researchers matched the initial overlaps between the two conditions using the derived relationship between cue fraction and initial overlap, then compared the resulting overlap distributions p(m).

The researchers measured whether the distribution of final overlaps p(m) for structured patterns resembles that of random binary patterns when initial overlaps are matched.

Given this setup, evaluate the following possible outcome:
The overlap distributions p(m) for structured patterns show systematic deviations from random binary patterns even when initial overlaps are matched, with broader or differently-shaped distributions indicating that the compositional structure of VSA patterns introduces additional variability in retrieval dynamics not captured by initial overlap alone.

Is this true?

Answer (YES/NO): NO